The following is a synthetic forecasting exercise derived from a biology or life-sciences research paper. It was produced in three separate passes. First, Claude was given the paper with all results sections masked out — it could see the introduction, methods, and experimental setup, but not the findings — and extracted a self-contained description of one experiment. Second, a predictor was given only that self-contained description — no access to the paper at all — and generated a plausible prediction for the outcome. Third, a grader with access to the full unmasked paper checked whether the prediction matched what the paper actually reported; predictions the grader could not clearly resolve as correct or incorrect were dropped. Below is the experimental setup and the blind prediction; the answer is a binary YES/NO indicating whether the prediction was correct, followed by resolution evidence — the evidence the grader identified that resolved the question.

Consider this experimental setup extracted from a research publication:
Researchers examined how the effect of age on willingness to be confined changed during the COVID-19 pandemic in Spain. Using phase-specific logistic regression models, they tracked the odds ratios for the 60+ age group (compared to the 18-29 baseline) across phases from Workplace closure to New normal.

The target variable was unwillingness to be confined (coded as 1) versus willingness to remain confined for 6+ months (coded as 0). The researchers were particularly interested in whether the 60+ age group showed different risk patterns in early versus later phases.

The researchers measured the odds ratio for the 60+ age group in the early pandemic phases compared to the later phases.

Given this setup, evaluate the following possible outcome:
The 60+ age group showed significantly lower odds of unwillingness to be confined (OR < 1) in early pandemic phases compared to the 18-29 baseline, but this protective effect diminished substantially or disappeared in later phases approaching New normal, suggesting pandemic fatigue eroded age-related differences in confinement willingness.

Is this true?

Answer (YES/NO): NO